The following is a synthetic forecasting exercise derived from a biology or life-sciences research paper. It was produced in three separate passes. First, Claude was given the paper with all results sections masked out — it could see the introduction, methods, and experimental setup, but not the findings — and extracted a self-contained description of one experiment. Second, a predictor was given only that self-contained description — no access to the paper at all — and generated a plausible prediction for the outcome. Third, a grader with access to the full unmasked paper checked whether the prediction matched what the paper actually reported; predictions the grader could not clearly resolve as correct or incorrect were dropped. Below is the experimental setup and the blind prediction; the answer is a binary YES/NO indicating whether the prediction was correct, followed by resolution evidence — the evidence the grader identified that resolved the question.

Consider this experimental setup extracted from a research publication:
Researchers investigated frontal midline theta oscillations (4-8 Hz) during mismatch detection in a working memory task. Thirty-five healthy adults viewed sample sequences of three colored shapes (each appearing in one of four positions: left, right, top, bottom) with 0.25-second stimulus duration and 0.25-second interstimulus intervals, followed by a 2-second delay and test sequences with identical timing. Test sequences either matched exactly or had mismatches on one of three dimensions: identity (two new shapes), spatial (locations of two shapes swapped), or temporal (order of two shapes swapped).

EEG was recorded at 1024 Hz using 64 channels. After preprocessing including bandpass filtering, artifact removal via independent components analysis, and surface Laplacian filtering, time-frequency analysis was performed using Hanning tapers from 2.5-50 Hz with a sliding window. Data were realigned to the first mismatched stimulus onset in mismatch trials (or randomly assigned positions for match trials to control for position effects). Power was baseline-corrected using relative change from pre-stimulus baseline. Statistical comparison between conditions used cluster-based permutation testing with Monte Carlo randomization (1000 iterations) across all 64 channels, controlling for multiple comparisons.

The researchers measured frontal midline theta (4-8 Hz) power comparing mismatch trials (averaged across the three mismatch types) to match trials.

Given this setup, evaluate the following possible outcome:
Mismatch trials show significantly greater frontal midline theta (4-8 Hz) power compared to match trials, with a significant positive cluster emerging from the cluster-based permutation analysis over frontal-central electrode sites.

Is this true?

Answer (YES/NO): YES